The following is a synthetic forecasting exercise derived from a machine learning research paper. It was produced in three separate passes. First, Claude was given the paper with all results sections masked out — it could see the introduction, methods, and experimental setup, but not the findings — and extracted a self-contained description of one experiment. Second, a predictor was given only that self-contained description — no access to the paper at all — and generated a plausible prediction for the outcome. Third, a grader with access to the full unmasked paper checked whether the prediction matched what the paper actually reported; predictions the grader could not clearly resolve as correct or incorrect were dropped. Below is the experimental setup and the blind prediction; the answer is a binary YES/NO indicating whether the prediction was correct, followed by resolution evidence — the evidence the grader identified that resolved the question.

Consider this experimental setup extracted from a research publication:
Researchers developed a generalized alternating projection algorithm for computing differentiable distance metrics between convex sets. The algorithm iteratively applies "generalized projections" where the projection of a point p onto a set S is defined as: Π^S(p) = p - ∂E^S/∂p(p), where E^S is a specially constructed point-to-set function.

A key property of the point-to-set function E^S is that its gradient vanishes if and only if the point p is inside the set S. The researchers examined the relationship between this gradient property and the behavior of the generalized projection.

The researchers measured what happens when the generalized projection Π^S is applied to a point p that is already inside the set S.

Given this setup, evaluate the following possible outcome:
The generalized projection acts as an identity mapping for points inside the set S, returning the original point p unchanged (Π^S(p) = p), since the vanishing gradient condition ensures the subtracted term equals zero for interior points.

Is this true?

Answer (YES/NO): YES